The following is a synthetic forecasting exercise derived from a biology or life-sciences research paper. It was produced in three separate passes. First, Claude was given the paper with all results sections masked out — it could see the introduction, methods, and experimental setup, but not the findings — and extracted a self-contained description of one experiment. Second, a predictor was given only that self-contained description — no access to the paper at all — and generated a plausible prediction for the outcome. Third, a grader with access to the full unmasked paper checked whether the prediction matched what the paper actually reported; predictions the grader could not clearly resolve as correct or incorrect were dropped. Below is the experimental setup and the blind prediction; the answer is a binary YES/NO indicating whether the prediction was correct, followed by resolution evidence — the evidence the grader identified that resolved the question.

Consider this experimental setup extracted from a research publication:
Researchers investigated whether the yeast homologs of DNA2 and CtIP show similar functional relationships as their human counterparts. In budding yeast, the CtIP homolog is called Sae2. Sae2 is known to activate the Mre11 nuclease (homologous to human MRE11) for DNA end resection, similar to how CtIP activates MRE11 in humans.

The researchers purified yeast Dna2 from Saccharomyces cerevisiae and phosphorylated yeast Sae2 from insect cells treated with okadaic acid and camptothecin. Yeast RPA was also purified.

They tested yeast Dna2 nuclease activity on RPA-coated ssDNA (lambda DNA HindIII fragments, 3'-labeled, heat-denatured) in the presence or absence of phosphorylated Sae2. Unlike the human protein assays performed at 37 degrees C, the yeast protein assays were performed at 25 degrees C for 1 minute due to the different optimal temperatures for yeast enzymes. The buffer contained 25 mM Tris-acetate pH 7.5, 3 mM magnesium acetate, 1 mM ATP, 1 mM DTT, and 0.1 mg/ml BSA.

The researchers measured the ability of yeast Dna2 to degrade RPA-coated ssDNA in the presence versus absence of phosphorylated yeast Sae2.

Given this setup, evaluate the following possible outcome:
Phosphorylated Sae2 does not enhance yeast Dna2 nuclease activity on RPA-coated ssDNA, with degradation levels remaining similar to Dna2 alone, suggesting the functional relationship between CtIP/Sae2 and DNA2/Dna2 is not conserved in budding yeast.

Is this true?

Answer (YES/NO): YES